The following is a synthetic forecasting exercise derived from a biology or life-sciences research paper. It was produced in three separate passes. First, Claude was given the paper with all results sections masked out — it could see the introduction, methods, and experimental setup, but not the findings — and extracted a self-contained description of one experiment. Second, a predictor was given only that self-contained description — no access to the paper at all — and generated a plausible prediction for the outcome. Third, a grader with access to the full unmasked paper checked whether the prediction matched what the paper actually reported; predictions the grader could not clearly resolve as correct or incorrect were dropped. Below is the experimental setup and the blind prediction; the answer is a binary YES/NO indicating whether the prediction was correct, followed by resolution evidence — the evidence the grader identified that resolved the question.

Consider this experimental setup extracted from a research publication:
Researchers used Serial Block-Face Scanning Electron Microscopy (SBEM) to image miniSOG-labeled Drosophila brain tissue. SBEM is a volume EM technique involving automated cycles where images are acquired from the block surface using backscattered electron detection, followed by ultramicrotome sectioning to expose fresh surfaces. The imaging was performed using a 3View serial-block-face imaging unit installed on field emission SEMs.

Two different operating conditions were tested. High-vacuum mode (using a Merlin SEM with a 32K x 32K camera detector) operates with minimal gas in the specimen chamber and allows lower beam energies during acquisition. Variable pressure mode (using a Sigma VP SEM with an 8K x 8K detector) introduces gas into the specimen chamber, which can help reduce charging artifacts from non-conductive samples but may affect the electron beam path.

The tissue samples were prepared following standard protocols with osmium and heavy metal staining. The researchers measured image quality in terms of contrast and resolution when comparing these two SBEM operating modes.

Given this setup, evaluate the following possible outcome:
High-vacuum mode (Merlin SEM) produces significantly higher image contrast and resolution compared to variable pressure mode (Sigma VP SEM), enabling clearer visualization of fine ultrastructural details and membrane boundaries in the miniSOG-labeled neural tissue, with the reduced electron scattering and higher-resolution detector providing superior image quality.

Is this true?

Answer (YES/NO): YES